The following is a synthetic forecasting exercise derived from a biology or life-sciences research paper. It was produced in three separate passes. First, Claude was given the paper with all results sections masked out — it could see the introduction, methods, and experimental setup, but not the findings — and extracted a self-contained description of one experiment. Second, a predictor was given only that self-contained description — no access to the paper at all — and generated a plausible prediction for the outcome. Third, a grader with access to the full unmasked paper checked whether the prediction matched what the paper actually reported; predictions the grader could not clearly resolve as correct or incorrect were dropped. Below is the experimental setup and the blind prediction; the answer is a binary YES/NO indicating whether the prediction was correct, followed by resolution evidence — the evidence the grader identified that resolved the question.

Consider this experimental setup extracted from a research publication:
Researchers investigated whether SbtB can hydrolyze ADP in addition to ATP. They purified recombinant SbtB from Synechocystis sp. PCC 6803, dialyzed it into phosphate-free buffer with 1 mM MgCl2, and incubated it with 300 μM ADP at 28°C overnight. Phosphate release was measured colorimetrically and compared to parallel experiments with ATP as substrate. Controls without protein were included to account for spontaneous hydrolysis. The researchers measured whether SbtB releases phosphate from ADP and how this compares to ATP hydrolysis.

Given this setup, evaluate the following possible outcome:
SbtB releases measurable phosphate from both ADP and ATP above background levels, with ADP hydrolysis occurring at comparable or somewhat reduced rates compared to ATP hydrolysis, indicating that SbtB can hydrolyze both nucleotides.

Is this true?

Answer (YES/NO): YES